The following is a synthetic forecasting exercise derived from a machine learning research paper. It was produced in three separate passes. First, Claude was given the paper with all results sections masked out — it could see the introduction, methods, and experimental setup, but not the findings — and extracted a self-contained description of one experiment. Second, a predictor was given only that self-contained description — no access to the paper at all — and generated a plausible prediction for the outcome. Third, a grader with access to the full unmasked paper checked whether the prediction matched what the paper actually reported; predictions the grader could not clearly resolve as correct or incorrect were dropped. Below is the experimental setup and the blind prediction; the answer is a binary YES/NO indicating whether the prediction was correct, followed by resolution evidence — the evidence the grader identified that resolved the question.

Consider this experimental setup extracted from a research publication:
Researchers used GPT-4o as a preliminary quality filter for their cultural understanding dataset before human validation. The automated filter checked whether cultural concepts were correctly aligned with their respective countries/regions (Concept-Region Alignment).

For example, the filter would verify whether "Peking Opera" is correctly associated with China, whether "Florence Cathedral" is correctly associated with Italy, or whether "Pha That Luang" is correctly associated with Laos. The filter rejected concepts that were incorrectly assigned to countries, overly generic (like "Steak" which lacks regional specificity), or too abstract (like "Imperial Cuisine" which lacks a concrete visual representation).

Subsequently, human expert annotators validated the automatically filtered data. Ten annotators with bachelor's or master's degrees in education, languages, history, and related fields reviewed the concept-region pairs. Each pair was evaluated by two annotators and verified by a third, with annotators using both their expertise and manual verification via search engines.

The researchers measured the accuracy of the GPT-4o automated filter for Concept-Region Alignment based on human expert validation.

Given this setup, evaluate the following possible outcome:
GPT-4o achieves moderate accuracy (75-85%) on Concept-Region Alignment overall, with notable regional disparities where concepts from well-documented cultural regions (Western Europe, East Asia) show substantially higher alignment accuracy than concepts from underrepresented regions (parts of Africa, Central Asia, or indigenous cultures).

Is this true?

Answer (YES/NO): NO